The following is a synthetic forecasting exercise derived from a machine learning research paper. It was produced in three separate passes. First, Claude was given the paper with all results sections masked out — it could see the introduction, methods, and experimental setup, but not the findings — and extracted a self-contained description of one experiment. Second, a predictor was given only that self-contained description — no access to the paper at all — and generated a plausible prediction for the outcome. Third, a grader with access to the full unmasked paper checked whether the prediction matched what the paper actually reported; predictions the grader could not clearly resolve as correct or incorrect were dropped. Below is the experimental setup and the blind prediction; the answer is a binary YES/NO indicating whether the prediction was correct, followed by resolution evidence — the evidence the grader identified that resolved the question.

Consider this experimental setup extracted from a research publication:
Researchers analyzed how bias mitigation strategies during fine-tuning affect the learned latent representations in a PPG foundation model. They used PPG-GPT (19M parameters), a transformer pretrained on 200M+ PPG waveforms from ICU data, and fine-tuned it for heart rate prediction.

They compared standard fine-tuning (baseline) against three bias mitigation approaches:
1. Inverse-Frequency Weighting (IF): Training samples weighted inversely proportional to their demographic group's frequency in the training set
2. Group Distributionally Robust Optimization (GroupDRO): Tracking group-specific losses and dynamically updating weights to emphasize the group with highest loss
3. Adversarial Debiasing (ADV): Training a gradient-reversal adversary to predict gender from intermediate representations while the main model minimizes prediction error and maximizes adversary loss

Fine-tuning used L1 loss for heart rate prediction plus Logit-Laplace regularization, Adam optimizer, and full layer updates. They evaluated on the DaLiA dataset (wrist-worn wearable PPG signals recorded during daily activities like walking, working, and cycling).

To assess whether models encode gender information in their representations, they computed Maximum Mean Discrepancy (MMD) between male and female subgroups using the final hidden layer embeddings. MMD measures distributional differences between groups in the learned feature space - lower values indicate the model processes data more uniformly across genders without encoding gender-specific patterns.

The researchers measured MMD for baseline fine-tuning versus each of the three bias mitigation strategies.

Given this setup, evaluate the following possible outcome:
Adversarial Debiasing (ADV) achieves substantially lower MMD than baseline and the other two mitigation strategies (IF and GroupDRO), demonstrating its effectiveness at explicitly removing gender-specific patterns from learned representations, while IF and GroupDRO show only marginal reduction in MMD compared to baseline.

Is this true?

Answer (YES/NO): NO